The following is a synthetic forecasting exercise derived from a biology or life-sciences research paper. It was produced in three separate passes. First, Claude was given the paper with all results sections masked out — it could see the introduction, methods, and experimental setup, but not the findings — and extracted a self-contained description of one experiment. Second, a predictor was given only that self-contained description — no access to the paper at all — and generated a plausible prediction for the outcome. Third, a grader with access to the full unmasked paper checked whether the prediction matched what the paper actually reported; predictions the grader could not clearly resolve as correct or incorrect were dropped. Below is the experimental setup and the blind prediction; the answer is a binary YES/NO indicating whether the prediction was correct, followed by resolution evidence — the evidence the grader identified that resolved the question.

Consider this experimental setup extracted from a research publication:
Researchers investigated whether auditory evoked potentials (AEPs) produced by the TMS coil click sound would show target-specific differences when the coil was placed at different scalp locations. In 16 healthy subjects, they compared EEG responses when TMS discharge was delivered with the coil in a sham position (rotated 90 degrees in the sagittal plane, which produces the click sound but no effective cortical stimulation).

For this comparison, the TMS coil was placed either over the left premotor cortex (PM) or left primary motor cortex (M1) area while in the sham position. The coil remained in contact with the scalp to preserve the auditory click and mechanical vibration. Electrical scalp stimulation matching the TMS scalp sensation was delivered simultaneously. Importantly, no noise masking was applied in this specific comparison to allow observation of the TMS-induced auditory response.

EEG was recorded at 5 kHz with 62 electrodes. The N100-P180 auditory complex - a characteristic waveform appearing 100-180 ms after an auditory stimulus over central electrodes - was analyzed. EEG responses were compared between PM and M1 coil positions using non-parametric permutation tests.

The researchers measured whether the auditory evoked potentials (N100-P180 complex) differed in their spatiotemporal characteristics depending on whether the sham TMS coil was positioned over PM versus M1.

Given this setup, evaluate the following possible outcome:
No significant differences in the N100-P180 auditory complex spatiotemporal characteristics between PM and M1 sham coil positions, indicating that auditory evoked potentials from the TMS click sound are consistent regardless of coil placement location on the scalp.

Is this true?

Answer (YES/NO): YES